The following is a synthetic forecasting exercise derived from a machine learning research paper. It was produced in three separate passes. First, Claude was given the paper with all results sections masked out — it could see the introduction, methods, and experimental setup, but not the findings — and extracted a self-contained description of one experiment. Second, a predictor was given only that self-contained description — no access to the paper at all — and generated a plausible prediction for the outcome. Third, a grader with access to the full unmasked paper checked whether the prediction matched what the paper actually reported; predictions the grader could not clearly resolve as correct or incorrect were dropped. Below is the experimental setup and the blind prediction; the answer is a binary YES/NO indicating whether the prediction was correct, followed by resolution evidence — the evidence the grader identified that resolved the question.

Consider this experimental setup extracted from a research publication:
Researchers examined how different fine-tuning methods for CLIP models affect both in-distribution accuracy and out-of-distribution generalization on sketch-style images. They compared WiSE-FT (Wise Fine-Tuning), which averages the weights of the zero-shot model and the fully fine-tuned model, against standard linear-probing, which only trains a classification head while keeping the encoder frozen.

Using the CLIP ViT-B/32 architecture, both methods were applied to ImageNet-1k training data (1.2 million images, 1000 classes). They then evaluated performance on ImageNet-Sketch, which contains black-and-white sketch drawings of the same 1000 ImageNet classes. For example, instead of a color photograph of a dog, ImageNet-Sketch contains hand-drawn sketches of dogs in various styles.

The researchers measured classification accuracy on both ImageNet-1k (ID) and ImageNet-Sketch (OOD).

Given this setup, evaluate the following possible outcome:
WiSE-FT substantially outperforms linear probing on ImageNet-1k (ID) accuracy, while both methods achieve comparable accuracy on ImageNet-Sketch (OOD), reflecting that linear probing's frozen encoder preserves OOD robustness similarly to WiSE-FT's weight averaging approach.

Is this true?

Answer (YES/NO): NO